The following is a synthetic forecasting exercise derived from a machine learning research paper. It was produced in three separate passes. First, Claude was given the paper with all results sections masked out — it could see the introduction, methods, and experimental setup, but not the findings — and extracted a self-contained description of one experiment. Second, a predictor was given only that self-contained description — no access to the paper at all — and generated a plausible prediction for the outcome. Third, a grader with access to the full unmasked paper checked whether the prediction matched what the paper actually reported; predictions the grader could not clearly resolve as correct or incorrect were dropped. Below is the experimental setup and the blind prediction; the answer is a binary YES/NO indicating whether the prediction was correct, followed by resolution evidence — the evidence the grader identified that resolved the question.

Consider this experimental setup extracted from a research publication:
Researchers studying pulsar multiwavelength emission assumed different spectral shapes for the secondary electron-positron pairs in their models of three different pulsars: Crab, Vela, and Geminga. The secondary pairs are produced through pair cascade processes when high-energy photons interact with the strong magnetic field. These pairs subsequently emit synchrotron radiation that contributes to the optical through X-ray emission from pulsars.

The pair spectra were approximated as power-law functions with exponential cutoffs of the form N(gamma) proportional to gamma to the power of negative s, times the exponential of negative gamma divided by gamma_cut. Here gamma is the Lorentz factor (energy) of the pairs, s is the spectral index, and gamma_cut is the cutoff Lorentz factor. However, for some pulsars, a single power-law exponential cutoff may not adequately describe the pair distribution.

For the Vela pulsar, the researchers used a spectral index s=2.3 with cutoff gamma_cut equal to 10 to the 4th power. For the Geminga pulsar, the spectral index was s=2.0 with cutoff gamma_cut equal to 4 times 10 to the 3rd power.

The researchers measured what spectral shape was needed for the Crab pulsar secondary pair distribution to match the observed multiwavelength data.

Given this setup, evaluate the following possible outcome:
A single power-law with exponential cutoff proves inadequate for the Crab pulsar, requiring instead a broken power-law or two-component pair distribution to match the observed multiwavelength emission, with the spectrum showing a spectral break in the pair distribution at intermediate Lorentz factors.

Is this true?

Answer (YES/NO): YES